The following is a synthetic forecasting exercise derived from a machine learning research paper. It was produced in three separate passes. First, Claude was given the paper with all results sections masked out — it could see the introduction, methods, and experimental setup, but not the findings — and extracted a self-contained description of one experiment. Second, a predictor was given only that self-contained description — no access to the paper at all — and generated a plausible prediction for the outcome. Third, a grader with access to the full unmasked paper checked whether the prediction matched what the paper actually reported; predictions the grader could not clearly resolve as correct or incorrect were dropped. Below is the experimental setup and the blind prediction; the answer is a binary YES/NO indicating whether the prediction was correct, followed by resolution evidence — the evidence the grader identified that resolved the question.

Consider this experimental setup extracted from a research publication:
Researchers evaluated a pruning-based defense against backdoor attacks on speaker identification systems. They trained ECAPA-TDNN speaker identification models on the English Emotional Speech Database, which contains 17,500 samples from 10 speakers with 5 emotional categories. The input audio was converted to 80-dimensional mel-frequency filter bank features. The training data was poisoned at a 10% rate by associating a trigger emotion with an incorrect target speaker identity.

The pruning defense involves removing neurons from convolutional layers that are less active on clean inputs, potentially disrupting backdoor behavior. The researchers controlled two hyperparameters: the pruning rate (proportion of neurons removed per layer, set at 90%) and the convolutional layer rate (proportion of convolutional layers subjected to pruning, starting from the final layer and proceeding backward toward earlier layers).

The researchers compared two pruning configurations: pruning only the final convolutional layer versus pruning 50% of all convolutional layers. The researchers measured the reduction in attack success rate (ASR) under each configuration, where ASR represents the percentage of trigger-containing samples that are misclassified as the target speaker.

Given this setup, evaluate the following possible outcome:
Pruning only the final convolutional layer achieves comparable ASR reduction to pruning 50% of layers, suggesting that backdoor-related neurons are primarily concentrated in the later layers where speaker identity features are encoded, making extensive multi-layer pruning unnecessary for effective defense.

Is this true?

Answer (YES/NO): NO